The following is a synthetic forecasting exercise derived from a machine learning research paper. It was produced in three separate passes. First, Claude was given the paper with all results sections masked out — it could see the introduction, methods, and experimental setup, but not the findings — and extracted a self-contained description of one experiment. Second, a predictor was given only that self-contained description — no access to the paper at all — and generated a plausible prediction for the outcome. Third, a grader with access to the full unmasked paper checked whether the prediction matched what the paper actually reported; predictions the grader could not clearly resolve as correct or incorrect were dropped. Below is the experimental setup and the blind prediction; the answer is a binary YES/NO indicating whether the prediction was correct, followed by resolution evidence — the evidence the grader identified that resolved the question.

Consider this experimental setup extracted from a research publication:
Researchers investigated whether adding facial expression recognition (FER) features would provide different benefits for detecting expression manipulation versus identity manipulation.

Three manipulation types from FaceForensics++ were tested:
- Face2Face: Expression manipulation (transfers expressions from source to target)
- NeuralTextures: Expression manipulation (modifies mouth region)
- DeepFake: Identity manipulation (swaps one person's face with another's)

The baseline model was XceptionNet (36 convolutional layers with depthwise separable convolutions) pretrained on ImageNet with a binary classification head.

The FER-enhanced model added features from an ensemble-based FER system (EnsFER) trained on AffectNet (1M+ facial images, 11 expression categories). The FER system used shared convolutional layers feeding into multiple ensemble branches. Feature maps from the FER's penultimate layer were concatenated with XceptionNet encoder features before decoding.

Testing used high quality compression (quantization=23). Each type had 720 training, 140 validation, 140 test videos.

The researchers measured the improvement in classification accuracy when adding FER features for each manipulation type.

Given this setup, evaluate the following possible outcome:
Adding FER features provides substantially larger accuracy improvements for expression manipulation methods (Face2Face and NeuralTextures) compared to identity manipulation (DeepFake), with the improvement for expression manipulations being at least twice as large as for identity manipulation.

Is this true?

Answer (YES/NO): YES